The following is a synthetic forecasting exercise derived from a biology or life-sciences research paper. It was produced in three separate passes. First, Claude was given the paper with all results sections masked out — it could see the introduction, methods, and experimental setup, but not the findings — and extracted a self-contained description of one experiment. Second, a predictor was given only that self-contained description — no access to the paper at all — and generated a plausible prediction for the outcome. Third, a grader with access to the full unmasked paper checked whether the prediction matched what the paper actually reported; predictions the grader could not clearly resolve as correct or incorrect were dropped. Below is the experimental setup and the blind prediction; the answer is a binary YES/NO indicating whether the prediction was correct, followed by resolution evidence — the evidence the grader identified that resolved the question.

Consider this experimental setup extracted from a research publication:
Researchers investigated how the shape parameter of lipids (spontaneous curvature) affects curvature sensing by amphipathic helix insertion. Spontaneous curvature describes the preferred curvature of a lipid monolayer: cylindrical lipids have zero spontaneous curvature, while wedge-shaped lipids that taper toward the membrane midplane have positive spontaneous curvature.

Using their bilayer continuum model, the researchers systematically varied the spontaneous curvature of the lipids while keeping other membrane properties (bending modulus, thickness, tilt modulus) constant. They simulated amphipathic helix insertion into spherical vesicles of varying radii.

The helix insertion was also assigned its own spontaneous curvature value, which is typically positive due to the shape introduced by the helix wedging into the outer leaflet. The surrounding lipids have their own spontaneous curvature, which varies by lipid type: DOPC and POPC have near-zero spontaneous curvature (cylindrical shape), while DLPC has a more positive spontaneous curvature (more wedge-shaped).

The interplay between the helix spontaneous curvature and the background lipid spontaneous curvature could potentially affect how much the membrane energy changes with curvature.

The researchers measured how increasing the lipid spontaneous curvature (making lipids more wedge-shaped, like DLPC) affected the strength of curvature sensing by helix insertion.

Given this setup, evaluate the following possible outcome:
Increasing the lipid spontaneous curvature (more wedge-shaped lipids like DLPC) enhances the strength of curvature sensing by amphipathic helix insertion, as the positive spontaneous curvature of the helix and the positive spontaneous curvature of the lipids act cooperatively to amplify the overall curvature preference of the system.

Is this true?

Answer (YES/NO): NO